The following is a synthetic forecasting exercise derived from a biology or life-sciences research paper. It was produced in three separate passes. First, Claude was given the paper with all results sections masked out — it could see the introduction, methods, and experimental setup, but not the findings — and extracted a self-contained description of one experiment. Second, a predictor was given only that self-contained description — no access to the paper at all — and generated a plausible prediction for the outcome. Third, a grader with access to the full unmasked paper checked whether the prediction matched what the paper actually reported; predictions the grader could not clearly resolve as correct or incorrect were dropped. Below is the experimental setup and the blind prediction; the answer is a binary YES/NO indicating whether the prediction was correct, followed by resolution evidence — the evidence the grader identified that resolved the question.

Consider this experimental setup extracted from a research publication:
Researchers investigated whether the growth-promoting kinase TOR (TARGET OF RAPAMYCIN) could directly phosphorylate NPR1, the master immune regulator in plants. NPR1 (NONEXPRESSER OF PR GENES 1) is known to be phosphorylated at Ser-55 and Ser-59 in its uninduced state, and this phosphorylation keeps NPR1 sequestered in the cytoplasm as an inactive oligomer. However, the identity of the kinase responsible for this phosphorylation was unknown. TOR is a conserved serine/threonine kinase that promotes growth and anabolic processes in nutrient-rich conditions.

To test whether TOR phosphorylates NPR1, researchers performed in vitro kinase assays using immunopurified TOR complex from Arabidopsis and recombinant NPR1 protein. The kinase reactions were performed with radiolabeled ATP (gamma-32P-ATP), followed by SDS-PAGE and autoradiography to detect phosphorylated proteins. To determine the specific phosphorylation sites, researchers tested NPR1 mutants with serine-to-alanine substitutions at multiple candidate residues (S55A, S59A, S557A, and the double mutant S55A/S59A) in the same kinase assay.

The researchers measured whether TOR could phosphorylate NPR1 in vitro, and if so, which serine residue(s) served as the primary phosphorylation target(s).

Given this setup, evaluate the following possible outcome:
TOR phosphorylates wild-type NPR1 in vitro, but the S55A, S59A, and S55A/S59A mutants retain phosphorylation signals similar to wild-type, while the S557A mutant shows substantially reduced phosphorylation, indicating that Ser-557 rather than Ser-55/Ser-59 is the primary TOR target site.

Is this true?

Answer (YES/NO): NO